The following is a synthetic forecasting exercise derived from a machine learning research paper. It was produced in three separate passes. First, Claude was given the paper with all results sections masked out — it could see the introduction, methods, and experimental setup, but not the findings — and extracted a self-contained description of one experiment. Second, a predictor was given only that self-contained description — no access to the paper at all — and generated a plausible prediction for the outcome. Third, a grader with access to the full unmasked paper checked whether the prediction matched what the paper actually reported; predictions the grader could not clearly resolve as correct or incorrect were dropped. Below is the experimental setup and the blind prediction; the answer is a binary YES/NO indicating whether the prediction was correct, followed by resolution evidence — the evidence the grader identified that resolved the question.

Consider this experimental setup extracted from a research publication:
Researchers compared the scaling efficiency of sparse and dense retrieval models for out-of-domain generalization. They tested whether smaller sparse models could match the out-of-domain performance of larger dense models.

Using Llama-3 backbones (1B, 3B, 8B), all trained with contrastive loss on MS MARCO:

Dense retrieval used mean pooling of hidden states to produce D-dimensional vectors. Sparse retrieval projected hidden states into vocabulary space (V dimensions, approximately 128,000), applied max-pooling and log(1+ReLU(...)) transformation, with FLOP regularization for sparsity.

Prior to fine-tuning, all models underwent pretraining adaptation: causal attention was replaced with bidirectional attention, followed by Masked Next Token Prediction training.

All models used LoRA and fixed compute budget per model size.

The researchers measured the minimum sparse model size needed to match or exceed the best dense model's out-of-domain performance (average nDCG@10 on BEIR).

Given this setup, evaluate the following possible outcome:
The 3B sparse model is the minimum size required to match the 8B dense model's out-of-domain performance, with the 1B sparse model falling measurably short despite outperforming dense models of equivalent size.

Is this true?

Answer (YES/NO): NO